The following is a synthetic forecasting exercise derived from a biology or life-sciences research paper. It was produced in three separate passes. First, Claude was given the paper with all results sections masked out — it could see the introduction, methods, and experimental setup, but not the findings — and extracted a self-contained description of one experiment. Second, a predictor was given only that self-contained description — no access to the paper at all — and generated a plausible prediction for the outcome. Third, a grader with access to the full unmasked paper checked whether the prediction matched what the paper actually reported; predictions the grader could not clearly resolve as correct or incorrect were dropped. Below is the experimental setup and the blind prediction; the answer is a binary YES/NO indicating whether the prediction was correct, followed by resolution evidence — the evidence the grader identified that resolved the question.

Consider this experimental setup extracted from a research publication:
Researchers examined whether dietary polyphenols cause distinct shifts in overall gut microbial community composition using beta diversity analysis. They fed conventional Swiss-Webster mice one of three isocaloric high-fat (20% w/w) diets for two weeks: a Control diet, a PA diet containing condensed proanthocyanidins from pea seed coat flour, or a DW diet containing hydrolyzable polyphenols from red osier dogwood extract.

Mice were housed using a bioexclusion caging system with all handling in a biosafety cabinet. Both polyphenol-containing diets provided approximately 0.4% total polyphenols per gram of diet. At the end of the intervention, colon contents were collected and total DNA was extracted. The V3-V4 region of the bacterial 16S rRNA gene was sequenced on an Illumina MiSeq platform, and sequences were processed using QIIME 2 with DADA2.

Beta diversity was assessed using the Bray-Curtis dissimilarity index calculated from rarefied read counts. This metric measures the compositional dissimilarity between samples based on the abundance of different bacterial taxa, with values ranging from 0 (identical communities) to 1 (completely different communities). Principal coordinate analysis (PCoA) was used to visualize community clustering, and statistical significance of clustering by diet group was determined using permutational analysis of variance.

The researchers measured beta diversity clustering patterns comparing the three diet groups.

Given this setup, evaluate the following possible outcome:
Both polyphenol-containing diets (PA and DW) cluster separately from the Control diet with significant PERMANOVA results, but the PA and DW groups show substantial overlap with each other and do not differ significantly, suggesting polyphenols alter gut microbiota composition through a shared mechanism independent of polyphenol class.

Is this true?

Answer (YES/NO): NO